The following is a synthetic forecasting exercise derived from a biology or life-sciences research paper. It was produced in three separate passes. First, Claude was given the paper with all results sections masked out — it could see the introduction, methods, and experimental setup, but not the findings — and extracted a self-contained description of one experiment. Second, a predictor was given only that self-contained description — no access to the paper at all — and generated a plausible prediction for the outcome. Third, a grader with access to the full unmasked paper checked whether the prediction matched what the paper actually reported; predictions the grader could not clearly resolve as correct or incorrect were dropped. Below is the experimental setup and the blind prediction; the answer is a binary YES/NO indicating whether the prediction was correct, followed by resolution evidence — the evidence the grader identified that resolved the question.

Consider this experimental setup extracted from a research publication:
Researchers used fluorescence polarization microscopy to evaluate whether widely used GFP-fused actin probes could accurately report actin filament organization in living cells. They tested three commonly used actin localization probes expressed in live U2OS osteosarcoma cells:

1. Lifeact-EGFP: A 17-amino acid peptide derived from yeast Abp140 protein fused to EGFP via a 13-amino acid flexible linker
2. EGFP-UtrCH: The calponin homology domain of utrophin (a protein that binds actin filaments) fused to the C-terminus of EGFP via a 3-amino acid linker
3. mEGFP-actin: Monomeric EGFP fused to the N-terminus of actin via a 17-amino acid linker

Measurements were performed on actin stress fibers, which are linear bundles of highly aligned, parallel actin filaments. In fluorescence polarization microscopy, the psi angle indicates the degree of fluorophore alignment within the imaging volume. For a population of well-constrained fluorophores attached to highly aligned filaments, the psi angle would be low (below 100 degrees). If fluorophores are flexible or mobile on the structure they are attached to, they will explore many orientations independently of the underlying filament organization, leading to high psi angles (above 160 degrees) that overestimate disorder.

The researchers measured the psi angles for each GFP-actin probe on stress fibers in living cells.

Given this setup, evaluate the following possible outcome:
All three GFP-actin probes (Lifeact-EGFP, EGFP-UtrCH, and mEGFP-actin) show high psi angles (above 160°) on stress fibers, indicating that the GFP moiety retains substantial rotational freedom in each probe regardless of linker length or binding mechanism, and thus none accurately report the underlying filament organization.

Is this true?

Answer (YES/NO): YES